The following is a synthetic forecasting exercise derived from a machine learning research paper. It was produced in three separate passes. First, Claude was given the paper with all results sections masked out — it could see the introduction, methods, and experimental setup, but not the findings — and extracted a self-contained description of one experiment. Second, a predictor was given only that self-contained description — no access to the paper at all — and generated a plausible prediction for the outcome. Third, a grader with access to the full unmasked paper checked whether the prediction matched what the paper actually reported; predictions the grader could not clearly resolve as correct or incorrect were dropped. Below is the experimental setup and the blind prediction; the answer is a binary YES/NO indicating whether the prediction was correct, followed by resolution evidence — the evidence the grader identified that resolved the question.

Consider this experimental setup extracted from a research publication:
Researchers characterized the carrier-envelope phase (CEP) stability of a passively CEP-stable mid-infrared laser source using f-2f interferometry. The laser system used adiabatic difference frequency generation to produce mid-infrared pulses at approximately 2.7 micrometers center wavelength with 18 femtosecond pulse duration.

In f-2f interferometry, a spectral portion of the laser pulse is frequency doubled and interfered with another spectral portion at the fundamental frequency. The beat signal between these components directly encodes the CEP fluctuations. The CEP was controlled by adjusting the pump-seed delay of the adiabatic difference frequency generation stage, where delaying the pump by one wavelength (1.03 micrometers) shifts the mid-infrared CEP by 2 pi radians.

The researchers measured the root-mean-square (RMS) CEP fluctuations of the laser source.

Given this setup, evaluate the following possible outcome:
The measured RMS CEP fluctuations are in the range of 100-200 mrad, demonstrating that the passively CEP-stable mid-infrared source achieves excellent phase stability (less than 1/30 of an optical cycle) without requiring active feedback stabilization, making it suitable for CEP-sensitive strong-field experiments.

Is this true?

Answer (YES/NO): NO